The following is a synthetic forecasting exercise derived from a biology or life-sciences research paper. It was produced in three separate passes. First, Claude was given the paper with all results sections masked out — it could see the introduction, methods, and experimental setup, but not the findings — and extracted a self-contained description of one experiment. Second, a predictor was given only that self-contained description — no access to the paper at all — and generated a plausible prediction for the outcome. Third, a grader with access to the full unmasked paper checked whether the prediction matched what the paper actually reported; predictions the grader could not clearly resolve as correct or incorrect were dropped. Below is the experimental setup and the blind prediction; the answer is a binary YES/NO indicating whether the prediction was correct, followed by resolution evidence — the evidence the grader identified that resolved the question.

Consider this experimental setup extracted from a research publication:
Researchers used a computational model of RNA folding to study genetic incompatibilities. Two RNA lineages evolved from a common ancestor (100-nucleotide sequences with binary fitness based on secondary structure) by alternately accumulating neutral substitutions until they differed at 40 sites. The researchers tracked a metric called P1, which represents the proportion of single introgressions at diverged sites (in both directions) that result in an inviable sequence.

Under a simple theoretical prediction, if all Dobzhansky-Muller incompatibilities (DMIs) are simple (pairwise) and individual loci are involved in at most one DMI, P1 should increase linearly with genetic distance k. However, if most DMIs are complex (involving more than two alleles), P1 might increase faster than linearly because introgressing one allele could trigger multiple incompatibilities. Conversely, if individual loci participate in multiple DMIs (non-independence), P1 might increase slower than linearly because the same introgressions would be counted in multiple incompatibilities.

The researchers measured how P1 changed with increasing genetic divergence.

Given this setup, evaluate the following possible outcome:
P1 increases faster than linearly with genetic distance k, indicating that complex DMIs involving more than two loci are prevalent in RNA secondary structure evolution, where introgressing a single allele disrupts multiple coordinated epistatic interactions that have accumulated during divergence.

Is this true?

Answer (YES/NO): NO